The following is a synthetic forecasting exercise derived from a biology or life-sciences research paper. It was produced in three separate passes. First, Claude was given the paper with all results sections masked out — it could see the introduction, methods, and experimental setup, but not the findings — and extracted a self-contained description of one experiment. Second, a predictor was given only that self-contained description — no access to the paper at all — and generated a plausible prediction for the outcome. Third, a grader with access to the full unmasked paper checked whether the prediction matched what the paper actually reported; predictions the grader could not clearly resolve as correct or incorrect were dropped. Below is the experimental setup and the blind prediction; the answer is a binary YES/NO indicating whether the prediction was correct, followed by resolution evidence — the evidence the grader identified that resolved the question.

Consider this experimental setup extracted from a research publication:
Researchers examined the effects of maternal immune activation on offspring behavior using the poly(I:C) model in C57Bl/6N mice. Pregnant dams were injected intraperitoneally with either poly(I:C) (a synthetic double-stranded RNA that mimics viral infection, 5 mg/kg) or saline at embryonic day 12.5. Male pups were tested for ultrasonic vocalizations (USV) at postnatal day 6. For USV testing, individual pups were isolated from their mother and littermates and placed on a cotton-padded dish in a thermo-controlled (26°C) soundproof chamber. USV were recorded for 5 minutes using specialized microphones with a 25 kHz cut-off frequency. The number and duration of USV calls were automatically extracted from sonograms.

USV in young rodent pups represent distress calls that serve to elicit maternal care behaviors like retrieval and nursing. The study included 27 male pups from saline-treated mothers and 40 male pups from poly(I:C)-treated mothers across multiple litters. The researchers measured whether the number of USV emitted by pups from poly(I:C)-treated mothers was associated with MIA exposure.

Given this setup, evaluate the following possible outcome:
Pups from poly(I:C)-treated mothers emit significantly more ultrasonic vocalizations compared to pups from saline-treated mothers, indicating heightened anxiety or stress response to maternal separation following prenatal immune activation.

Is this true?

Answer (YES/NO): NO